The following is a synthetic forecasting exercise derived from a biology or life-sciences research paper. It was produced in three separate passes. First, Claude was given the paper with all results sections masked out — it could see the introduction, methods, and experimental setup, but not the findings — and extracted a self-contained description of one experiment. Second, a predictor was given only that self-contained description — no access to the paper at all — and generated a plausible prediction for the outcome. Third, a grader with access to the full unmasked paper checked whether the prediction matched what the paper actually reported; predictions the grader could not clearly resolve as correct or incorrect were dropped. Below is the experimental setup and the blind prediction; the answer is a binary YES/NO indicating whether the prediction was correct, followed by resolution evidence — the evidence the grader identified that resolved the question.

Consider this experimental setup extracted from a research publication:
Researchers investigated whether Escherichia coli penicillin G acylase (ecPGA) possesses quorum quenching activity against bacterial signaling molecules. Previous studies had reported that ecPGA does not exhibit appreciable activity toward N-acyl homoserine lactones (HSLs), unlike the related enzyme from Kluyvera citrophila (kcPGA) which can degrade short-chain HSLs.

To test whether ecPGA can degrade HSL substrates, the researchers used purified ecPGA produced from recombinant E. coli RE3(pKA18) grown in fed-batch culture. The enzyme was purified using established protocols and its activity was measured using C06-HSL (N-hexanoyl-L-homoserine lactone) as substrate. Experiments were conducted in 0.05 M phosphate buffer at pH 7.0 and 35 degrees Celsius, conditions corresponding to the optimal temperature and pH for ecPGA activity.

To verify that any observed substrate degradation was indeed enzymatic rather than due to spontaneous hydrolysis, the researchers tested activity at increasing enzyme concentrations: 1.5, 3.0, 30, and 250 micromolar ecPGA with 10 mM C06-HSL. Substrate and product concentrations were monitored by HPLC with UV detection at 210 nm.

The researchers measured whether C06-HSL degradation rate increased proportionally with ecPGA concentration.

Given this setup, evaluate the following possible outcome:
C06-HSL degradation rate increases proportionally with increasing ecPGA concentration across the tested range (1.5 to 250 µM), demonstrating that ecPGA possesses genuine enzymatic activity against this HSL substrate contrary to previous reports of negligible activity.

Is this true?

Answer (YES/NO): YES